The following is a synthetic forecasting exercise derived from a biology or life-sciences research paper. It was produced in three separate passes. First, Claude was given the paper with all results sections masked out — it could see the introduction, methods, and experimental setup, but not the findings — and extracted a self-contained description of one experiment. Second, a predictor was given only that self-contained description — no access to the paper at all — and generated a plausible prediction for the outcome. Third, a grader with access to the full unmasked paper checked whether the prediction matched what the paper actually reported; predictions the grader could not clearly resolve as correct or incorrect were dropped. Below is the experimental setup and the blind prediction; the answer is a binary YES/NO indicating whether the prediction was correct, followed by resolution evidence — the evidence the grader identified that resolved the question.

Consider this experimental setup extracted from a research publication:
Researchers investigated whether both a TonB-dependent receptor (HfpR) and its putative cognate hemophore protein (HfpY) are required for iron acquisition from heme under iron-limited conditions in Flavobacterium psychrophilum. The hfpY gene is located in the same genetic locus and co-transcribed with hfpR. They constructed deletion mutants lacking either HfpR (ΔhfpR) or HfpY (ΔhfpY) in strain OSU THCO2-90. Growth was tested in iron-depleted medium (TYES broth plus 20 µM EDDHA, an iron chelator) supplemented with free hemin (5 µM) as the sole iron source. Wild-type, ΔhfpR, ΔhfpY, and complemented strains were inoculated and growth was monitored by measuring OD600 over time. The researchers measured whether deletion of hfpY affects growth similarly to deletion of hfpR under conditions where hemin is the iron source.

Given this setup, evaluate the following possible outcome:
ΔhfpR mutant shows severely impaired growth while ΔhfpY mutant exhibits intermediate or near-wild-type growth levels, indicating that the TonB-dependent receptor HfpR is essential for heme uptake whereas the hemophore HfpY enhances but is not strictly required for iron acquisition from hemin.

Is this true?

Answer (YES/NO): YES